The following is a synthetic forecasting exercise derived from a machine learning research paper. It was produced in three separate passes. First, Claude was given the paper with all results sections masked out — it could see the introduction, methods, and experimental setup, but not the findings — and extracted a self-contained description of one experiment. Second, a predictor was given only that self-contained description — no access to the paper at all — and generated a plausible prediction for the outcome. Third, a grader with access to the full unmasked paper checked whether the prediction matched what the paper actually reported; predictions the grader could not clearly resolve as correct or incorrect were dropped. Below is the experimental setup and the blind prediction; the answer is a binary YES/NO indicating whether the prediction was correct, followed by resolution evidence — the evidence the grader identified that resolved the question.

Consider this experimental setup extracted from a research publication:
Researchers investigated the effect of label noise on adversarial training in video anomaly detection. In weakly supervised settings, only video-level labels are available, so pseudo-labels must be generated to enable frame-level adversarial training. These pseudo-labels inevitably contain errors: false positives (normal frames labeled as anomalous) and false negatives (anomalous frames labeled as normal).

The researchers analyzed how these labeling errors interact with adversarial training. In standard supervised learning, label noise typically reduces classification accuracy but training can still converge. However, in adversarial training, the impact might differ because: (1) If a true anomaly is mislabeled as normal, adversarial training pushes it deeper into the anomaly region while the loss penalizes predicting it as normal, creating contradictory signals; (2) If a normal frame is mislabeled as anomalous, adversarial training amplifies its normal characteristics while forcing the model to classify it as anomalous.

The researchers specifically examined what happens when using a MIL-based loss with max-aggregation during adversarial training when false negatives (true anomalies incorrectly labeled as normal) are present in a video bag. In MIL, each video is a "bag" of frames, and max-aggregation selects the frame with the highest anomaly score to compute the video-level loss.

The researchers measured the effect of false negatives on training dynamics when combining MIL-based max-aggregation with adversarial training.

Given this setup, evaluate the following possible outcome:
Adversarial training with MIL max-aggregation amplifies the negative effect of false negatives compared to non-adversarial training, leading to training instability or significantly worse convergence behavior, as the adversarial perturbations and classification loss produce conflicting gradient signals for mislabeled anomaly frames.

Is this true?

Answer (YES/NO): YES